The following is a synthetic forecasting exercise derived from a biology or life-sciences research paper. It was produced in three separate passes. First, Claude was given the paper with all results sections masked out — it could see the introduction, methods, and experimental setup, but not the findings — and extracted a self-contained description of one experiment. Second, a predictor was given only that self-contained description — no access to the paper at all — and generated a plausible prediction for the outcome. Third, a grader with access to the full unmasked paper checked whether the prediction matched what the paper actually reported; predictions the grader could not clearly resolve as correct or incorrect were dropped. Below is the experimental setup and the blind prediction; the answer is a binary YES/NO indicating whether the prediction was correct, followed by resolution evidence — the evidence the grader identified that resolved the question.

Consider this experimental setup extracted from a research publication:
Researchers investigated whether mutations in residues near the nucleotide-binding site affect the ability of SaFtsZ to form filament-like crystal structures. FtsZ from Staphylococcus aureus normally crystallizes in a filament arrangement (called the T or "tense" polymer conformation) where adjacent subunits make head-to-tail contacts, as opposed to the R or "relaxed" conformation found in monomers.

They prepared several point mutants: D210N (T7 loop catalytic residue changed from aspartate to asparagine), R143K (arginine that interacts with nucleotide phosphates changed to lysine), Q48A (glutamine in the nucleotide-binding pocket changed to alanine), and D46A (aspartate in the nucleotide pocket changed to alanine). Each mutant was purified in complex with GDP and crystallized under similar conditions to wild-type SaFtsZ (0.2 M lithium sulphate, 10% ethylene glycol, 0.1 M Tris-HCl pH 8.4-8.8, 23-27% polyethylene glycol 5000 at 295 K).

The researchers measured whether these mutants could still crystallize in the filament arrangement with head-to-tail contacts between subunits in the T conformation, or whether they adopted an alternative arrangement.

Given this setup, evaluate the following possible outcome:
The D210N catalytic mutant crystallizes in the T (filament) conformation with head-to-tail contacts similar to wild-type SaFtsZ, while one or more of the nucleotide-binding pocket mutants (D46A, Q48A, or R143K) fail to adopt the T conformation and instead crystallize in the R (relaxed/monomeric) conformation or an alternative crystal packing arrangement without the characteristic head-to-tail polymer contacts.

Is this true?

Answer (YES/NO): NO